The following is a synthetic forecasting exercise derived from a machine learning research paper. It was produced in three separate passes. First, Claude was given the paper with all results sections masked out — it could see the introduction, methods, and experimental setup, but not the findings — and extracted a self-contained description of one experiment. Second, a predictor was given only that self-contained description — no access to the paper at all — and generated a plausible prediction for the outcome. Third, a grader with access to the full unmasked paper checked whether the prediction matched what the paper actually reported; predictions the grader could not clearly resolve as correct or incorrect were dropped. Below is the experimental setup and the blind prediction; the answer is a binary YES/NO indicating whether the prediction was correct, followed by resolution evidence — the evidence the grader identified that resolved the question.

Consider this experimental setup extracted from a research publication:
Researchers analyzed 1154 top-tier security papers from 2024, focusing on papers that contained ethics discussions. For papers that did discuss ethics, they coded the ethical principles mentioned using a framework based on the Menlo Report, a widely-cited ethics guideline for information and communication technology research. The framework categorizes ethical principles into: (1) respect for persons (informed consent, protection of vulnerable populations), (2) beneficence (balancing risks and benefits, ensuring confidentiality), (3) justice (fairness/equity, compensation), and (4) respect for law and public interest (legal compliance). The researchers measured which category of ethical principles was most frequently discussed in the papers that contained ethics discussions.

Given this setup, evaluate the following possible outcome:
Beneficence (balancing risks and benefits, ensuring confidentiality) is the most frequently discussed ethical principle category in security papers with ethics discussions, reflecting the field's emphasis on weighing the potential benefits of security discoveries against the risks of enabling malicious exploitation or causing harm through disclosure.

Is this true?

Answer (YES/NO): YES